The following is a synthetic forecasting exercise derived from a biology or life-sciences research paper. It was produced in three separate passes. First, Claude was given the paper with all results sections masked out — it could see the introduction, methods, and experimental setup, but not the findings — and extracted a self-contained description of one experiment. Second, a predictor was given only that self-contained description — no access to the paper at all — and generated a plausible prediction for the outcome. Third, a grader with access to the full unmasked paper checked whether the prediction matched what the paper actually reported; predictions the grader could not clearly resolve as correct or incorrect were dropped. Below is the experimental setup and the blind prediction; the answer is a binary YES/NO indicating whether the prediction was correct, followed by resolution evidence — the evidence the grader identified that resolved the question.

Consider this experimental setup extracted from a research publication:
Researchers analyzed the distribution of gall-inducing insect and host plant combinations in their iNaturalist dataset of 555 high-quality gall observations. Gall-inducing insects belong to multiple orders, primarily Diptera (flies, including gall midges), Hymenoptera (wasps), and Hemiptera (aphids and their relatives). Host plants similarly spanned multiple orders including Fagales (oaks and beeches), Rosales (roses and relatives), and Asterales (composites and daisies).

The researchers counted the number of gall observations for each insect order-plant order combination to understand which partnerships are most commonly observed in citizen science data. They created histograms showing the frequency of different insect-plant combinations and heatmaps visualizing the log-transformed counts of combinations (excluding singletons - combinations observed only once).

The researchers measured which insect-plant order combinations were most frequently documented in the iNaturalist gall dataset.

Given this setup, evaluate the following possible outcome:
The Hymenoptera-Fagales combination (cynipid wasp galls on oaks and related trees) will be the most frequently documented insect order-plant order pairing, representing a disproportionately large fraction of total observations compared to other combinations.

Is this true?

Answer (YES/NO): YES